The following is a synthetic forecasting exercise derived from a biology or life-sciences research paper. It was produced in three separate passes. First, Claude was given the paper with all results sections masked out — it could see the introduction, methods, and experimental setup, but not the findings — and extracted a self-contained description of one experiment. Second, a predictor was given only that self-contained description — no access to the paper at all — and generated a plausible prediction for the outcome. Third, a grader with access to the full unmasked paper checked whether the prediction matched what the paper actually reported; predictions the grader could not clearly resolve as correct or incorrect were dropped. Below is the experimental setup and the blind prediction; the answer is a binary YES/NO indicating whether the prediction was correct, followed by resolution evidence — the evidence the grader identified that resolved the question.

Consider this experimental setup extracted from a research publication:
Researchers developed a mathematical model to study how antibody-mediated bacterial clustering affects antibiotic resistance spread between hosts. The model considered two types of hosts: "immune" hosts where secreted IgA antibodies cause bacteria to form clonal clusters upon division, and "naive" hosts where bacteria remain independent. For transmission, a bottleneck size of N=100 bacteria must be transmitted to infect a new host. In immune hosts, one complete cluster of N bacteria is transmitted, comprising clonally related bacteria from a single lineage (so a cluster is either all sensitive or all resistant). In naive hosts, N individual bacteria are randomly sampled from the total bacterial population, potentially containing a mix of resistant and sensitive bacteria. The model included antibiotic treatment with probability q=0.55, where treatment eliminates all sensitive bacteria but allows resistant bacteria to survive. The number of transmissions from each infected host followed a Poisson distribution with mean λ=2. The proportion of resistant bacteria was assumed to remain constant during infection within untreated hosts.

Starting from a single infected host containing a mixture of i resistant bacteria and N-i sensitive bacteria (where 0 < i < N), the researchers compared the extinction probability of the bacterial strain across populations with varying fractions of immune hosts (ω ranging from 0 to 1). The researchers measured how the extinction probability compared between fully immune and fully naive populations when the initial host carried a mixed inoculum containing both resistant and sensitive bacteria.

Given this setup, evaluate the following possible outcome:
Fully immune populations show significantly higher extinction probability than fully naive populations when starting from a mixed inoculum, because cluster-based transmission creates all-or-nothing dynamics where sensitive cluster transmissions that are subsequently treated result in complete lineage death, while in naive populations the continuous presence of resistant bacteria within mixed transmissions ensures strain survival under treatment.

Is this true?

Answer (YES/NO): YES